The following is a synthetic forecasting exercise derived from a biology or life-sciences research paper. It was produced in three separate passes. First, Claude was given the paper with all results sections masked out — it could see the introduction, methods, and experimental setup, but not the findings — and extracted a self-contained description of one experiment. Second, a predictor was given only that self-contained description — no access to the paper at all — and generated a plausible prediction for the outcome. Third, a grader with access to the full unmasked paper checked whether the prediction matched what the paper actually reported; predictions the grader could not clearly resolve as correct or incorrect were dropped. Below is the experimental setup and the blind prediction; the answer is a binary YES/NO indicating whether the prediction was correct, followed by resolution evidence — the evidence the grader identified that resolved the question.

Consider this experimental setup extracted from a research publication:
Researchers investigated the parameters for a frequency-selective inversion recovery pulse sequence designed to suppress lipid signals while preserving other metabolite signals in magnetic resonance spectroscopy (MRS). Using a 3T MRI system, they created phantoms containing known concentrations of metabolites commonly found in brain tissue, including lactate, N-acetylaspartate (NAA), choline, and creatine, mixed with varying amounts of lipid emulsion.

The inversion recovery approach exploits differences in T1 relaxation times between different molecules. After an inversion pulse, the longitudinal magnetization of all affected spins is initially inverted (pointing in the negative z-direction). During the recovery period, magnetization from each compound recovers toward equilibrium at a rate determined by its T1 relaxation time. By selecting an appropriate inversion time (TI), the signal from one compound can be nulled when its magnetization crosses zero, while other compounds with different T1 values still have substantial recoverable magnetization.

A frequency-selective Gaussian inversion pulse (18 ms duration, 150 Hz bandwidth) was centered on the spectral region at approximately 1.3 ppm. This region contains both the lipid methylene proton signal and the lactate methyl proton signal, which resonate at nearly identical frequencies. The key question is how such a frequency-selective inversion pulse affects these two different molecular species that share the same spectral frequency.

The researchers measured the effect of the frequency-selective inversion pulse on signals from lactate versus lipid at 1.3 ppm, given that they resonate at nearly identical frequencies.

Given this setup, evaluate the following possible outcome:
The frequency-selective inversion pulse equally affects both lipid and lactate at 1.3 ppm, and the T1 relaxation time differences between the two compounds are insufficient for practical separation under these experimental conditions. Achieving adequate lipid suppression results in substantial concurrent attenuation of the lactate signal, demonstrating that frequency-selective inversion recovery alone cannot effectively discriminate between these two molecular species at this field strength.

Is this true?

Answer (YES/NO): NO